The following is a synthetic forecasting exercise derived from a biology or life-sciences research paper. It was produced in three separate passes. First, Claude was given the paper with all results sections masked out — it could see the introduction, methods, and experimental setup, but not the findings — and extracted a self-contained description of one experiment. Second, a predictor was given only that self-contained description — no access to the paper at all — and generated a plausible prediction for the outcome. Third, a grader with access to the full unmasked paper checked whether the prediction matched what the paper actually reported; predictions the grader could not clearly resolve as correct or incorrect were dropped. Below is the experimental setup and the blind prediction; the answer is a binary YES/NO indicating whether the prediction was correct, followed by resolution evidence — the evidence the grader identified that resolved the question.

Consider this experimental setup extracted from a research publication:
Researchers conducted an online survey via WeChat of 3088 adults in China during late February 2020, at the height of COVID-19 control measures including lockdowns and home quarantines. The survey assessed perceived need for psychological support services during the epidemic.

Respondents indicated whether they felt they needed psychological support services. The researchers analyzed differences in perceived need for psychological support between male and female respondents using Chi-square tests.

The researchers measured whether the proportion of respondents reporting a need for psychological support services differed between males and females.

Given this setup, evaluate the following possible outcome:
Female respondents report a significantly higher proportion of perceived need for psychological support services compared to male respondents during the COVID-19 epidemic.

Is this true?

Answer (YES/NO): YES